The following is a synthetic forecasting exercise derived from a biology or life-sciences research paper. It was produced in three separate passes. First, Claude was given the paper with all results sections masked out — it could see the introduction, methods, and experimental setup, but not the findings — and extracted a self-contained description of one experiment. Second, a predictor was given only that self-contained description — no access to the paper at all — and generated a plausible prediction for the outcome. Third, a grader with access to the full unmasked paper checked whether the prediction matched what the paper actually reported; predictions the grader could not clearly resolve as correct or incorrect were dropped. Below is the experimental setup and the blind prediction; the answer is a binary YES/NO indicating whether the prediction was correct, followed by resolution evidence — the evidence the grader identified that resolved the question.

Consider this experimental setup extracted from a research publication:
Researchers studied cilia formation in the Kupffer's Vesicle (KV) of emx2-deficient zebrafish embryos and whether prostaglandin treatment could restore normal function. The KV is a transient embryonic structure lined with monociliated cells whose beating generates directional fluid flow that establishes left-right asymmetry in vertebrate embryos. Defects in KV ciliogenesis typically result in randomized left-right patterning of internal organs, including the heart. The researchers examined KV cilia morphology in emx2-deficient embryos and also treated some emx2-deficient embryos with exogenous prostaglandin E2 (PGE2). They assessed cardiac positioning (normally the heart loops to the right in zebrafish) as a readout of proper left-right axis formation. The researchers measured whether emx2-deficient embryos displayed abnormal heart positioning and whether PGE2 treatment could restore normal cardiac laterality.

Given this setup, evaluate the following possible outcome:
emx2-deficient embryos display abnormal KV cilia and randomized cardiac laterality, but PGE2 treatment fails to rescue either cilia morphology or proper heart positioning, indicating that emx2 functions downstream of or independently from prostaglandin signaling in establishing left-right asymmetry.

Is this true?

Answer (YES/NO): NO